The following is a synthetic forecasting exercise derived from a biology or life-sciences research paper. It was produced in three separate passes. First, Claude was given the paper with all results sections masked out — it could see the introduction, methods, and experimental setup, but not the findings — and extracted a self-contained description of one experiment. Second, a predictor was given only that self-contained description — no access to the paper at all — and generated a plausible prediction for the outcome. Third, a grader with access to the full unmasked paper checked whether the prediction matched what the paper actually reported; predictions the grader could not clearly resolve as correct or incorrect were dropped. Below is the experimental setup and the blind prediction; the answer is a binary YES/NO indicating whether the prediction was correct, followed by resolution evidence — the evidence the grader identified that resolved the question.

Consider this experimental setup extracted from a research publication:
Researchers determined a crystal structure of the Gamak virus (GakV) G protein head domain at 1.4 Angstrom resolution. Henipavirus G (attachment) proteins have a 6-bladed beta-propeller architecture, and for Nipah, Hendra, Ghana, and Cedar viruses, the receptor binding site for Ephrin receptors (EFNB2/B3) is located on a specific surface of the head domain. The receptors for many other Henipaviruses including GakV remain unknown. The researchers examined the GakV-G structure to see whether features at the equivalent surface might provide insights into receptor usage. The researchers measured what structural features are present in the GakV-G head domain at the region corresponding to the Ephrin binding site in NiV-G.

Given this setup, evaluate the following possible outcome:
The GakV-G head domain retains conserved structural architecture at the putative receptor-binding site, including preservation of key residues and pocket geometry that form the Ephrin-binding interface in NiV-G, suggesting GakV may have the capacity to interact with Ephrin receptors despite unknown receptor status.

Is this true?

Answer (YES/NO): NO